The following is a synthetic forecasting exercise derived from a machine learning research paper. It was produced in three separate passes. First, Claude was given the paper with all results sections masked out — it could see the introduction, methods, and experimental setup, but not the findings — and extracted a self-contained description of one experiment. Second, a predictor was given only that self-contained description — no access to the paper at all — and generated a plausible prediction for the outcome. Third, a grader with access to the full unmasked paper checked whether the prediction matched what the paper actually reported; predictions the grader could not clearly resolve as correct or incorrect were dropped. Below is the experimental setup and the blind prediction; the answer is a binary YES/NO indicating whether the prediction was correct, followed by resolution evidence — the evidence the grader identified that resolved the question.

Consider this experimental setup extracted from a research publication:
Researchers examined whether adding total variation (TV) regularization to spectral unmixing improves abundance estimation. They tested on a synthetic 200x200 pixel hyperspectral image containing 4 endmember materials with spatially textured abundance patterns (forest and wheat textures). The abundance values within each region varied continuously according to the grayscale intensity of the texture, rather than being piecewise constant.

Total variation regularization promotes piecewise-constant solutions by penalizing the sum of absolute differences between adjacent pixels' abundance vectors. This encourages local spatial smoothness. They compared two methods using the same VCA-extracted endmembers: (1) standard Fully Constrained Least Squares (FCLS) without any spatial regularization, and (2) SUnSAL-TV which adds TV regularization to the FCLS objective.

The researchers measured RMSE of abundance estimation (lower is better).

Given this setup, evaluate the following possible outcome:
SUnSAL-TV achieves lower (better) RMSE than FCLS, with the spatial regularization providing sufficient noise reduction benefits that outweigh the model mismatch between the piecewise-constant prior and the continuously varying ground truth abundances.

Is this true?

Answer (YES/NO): YES